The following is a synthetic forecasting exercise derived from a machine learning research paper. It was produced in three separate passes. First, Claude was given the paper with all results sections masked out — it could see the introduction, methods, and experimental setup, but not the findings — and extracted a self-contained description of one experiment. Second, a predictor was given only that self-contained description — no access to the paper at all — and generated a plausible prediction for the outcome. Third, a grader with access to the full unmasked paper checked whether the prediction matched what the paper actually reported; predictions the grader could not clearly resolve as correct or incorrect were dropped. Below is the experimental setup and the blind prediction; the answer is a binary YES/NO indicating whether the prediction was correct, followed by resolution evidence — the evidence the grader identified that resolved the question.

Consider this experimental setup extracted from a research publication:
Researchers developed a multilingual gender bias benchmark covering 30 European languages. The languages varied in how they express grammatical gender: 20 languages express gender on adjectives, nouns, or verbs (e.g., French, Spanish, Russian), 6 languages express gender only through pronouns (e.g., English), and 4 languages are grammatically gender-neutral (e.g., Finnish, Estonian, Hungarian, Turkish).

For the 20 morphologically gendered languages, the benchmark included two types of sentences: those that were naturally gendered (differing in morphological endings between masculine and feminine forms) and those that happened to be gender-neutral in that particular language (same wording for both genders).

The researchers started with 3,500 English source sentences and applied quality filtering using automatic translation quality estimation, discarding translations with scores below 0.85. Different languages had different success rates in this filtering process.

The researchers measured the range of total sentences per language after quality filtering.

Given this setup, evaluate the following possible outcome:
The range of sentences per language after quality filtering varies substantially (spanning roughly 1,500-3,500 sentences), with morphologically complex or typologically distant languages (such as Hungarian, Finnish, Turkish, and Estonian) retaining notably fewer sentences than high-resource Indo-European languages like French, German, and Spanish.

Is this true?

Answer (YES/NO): NO